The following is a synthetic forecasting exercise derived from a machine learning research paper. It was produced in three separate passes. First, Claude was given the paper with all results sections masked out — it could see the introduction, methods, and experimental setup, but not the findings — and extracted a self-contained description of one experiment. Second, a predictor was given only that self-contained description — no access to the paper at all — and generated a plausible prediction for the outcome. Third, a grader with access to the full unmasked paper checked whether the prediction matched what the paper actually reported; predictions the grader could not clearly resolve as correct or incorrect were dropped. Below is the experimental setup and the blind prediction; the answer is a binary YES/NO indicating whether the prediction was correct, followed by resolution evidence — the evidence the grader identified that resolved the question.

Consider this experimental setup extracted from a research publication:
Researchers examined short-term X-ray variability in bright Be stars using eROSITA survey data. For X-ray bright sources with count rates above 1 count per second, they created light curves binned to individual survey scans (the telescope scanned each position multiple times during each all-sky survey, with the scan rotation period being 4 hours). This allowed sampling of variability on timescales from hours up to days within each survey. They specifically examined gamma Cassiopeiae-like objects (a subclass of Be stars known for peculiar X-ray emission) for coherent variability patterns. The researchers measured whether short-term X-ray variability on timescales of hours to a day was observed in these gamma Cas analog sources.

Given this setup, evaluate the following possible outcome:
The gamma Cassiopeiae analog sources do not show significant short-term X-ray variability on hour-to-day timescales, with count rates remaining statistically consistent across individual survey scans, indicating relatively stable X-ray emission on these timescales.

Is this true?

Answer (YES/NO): NO